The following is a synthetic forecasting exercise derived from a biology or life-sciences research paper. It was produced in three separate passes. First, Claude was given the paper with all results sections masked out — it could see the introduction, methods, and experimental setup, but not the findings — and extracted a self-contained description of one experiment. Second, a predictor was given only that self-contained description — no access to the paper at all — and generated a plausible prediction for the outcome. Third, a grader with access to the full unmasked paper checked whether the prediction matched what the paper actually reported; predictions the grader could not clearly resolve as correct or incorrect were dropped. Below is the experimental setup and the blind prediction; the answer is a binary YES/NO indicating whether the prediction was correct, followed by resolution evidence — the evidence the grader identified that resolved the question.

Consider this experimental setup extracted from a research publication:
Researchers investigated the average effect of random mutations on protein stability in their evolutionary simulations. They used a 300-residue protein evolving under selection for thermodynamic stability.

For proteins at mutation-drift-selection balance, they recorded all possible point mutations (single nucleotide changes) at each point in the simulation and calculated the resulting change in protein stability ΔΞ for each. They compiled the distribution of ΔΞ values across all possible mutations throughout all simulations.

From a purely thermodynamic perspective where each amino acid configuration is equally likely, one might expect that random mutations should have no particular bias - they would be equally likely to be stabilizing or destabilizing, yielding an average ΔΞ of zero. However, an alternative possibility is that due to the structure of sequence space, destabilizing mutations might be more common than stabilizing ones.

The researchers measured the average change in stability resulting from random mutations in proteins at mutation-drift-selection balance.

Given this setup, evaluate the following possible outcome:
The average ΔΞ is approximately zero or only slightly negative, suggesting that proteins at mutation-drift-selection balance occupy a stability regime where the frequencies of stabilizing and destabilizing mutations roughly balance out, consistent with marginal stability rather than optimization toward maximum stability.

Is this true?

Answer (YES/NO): NO